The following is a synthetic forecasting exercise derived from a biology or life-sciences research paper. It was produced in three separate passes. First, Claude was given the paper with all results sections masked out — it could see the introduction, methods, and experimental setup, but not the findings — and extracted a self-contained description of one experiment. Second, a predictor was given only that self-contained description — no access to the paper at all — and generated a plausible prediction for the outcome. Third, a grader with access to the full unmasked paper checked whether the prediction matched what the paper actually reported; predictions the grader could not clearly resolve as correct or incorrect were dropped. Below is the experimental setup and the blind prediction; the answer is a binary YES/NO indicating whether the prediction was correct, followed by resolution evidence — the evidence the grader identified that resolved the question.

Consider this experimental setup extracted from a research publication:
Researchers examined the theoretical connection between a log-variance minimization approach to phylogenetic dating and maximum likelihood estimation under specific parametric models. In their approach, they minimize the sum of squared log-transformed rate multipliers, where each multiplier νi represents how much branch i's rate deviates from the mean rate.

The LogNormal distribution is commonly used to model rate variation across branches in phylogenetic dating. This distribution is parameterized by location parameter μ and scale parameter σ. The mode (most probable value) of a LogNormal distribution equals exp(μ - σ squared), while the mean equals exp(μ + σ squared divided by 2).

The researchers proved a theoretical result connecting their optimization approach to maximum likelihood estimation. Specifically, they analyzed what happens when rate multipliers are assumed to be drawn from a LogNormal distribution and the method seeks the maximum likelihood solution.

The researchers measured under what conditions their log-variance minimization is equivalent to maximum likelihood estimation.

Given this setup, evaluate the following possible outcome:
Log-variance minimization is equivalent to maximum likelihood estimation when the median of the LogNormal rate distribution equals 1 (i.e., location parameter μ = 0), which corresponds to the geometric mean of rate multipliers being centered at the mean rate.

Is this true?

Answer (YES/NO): NO